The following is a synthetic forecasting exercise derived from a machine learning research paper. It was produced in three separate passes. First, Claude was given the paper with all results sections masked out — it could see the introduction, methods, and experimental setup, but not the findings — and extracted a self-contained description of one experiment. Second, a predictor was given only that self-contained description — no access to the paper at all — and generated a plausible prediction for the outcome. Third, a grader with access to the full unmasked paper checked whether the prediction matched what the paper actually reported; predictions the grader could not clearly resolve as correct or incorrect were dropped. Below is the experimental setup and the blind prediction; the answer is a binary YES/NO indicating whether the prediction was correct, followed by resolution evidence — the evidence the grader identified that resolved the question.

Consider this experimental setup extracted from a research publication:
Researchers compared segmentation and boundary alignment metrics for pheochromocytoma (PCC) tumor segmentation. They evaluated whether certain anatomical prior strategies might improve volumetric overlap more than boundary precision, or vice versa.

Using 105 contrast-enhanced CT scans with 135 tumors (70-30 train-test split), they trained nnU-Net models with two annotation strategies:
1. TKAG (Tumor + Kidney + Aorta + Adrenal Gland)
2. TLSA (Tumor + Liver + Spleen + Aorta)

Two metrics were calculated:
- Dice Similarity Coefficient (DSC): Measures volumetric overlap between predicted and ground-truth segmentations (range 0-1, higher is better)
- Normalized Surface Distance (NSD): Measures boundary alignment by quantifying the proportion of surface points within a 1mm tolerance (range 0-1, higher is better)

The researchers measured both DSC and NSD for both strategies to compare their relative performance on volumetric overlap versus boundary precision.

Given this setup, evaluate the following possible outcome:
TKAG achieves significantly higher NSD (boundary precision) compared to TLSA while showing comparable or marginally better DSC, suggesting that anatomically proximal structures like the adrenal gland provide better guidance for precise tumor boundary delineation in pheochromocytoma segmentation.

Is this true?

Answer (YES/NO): NO